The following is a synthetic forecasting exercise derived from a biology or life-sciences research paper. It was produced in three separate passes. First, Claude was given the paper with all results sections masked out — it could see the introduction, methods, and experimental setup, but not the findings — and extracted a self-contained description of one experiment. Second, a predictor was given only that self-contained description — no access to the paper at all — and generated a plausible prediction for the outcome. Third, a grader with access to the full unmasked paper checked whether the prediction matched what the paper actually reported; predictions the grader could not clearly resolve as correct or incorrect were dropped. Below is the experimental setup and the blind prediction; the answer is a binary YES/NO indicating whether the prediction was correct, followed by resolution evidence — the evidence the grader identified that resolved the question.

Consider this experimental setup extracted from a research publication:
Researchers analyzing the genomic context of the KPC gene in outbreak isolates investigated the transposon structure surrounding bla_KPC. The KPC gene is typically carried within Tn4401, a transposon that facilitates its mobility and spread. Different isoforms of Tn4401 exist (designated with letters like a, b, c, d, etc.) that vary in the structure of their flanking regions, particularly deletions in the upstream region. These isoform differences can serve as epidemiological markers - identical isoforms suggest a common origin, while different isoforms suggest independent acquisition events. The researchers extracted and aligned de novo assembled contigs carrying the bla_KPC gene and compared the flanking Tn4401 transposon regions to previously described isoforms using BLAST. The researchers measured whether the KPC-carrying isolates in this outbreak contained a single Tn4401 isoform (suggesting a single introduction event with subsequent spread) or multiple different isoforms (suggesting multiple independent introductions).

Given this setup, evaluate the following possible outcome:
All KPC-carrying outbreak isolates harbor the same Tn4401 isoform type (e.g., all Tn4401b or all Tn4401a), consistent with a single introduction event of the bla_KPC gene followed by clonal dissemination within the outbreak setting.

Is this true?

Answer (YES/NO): YES